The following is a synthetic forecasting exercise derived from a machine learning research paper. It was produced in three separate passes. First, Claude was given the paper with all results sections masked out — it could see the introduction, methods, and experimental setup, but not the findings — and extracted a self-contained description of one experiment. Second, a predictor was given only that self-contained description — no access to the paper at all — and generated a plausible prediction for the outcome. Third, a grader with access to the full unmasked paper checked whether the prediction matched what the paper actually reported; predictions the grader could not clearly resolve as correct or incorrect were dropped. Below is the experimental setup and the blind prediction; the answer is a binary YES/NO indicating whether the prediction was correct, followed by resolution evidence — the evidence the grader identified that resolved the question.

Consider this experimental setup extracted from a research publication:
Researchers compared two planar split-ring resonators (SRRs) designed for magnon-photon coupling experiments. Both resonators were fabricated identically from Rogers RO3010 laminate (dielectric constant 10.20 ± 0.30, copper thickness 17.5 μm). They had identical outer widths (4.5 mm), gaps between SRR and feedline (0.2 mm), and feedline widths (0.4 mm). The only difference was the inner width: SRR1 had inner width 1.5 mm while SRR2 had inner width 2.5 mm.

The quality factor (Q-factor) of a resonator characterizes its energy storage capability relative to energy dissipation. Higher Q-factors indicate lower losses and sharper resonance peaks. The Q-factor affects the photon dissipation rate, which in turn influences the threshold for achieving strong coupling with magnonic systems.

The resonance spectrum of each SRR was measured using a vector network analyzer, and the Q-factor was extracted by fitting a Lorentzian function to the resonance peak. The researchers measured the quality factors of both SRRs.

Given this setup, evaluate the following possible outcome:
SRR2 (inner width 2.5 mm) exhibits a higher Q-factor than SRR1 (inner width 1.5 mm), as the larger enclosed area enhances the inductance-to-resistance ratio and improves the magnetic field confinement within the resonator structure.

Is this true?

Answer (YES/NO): NO